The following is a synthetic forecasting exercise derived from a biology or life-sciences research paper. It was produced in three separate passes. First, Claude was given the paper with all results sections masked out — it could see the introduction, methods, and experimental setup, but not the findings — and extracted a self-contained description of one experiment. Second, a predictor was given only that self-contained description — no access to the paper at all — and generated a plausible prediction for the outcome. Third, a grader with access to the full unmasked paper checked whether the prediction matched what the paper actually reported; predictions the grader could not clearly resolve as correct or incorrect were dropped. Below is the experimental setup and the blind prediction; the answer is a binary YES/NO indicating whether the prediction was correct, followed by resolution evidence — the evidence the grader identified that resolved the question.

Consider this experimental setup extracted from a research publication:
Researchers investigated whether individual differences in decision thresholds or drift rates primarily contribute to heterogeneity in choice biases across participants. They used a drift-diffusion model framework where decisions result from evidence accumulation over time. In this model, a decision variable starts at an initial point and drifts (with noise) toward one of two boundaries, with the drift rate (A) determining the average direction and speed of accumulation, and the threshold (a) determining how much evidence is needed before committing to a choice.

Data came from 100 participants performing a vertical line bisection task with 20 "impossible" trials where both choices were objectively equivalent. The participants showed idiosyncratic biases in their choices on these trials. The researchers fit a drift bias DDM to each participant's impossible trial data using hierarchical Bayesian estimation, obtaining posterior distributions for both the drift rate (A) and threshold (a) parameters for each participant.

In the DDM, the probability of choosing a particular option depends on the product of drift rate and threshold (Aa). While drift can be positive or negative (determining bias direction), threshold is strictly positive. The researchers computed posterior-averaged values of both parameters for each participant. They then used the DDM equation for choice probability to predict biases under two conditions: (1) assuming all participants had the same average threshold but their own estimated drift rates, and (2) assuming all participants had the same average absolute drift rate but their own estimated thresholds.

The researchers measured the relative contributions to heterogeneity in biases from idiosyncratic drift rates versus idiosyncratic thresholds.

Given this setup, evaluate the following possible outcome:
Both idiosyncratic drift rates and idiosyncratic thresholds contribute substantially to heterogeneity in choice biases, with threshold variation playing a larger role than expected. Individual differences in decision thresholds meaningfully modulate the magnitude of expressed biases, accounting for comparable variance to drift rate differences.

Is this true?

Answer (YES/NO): NO